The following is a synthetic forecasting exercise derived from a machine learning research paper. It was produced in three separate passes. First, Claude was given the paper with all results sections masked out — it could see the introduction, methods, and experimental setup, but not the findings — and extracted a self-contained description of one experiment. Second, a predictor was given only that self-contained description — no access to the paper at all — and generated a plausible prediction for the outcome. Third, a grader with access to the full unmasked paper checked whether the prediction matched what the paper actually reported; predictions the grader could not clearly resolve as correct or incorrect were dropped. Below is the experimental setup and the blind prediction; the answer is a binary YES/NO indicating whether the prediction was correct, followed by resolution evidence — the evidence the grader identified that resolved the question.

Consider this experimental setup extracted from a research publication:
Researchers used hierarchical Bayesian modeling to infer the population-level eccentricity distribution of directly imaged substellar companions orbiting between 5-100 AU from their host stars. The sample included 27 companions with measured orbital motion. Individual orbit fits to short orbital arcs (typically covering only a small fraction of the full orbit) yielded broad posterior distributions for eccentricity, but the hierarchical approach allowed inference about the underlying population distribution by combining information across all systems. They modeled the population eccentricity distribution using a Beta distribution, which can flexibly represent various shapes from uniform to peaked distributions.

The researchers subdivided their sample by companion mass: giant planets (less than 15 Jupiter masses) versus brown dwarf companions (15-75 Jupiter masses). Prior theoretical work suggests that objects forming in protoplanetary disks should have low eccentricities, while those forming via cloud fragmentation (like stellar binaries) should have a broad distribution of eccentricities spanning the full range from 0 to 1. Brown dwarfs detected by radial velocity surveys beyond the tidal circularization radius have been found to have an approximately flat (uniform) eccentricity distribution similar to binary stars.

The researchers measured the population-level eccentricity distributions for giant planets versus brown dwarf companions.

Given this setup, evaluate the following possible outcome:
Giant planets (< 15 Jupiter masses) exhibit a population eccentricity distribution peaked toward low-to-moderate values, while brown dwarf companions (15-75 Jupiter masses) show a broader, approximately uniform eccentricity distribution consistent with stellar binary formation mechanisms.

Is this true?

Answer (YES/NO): NO